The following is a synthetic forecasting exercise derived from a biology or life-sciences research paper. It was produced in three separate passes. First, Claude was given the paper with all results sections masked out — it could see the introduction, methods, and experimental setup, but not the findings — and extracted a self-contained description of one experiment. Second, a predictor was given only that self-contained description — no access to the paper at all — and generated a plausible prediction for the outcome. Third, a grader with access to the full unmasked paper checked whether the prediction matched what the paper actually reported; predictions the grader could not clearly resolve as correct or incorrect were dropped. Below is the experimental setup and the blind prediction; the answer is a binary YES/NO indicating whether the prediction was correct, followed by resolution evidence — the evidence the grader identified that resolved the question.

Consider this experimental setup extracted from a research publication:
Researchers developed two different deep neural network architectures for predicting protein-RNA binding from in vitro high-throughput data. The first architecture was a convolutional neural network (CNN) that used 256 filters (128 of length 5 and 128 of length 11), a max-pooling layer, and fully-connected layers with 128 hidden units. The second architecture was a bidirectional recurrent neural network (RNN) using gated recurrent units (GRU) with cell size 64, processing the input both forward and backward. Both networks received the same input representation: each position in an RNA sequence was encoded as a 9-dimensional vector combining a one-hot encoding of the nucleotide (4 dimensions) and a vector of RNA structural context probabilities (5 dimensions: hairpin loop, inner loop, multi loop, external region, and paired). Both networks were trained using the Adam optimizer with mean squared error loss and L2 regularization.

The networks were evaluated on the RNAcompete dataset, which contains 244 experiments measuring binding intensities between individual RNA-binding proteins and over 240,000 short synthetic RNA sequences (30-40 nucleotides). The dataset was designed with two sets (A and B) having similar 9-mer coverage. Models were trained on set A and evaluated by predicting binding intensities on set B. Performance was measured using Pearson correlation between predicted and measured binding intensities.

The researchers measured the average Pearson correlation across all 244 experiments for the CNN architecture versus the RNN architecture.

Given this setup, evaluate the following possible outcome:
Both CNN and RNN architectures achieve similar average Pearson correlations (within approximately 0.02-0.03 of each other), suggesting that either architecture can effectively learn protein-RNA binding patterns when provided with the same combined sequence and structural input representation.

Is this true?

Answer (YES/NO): NO